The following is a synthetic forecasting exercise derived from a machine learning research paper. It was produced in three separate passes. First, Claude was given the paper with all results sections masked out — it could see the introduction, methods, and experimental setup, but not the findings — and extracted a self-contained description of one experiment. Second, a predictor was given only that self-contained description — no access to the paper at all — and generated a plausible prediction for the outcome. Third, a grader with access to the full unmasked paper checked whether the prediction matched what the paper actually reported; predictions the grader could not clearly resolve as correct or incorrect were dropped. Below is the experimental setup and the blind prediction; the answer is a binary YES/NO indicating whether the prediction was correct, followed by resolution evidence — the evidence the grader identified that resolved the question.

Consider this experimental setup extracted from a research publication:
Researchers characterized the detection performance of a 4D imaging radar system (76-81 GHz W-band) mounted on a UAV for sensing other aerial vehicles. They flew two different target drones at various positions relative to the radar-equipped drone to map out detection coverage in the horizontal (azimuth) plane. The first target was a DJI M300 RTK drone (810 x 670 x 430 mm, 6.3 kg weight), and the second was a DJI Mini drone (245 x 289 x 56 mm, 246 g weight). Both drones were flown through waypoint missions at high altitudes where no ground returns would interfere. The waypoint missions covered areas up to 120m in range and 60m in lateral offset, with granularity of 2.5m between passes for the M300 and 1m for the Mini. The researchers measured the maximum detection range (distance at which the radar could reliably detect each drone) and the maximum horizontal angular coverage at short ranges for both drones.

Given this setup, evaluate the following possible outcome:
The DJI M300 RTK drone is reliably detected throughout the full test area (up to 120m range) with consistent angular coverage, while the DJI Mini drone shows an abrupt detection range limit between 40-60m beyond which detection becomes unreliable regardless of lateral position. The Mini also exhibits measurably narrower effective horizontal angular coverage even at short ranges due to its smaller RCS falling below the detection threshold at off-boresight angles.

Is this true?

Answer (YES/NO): NO